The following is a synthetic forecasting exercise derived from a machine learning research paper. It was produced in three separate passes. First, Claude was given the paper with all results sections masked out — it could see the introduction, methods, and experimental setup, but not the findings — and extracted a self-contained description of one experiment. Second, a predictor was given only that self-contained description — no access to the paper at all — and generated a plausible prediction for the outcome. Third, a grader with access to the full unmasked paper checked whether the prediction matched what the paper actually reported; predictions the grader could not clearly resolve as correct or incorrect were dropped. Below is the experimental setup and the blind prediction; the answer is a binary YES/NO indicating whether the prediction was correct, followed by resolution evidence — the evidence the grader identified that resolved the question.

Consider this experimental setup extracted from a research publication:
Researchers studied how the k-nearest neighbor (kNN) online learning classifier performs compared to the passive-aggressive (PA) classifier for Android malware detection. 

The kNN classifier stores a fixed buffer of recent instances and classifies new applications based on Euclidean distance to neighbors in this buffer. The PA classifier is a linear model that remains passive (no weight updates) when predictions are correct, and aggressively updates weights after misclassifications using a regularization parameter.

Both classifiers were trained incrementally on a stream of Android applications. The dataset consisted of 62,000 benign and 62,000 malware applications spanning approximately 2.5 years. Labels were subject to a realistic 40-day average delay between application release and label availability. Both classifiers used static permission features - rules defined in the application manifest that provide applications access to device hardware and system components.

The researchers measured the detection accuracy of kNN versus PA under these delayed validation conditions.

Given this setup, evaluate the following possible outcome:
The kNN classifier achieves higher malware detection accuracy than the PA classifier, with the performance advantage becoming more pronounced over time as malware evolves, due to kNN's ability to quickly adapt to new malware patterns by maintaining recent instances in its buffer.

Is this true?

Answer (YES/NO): NO